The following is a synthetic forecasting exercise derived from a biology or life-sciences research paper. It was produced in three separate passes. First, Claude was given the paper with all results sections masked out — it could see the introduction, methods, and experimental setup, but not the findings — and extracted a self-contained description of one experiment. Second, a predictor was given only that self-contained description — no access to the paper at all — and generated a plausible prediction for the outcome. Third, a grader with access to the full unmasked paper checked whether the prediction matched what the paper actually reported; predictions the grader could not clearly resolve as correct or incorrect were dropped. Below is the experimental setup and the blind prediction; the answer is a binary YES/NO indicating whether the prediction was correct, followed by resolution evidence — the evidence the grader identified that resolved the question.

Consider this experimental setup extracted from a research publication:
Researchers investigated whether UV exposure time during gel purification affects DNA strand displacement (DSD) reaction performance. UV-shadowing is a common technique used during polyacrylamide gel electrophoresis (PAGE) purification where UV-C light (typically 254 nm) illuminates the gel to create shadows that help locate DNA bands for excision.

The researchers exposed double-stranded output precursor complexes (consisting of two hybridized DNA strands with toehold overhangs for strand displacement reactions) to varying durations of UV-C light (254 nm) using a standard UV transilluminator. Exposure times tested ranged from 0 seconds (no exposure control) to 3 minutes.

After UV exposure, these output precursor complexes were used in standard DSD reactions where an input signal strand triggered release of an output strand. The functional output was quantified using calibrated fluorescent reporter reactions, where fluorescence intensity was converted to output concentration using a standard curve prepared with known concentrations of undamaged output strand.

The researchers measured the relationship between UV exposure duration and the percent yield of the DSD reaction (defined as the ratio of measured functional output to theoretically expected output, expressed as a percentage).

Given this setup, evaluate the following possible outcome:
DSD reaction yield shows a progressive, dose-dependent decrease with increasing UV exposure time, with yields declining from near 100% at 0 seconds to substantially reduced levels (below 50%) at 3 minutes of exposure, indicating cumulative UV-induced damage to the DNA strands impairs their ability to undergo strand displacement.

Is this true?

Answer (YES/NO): YES